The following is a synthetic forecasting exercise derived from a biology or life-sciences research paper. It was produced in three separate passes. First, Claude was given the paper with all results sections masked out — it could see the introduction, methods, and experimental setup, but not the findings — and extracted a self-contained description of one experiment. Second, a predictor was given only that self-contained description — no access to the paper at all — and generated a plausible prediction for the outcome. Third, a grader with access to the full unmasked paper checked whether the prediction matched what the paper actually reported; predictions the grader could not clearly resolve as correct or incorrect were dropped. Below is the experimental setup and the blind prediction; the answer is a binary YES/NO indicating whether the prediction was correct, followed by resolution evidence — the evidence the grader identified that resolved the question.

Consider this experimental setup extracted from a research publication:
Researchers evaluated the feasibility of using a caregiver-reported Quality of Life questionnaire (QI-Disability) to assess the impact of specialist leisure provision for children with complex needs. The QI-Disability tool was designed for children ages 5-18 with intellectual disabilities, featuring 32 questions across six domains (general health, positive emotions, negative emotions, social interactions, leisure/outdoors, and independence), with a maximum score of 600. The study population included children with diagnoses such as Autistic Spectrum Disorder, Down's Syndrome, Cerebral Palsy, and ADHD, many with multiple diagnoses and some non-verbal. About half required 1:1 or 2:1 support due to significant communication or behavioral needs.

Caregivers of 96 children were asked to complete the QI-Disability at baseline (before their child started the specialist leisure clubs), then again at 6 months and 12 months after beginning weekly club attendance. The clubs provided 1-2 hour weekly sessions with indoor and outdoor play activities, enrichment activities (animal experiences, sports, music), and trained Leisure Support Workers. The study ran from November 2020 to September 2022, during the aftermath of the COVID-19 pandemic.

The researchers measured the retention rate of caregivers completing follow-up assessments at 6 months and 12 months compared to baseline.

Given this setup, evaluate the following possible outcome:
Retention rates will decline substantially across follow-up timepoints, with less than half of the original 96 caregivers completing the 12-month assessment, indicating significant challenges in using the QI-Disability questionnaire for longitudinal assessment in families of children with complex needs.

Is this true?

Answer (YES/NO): YES